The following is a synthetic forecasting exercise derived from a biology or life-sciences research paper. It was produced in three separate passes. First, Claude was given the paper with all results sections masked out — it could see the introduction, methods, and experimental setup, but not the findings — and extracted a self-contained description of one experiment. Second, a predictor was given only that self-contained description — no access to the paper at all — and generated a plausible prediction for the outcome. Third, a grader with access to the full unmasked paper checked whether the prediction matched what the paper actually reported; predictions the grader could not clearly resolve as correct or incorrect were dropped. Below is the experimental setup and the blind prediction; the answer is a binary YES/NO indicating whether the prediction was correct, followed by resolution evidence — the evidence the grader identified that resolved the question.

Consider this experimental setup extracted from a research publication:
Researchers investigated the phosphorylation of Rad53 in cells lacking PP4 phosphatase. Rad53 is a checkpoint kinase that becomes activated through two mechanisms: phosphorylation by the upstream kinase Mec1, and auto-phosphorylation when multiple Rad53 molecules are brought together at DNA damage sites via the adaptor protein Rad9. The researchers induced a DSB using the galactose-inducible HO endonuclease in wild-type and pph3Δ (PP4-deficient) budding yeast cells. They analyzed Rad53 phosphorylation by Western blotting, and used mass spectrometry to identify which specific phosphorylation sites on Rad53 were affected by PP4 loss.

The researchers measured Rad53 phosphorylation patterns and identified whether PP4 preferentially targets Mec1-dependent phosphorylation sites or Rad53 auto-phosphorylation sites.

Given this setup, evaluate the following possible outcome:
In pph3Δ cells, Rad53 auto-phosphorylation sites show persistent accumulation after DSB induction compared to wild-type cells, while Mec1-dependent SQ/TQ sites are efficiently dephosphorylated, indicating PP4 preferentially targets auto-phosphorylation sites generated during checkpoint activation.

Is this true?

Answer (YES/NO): YES